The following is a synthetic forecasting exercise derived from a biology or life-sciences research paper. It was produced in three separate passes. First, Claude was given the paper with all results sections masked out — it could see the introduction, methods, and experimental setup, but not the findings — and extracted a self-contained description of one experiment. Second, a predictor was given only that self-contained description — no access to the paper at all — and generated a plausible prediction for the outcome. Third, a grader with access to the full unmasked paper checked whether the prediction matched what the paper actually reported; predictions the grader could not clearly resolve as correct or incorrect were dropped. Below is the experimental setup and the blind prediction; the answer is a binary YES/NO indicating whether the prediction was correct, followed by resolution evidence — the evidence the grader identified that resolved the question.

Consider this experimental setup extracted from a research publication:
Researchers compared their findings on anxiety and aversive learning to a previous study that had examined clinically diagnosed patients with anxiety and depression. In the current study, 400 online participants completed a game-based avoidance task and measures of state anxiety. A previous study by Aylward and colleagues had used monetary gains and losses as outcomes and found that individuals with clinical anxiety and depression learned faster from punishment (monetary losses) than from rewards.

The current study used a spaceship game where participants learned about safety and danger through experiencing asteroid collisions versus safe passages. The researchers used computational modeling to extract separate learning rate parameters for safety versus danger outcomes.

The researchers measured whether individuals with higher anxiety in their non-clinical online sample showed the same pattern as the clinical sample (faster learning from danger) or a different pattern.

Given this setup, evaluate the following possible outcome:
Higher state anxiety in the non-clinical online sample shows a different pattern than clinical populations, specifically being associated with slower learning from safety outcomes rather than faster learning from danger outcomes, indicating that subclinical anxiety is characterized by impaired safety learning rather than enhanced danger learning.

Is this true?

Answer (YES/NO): NO